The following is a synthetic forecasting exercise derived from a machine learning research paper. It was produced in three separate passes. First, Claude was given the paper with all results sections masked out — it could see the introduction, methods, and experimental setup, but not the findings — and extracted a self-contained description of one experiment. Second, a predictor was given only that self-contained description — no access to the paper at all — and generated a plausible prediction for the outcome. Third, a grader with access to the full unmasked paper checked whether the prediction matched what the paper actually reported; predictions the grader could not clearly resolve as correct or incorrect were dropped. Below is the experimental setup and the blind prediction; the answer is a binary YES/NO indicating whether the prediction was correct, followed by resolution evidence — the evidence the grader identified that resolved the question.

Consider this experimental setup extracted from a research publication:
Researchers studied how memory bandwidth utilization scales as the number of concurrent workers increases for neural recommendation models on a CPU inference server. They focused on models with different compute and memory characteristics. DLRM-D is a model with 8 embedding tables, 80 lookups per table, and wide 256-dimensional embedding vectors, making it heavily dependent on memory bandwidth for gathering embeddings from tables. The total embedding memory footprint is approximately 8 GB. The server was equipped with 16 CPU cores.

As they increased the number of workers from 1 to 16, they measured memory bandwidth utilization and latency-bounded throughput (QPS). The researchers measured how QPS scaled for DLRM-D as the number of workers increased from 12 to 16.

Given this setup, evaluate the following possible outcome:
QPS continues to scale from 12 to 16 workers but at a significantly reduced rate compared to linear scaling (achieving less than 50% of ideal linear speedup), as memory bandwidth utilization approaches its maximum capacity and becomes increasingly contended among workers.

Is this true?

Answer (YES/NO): YES